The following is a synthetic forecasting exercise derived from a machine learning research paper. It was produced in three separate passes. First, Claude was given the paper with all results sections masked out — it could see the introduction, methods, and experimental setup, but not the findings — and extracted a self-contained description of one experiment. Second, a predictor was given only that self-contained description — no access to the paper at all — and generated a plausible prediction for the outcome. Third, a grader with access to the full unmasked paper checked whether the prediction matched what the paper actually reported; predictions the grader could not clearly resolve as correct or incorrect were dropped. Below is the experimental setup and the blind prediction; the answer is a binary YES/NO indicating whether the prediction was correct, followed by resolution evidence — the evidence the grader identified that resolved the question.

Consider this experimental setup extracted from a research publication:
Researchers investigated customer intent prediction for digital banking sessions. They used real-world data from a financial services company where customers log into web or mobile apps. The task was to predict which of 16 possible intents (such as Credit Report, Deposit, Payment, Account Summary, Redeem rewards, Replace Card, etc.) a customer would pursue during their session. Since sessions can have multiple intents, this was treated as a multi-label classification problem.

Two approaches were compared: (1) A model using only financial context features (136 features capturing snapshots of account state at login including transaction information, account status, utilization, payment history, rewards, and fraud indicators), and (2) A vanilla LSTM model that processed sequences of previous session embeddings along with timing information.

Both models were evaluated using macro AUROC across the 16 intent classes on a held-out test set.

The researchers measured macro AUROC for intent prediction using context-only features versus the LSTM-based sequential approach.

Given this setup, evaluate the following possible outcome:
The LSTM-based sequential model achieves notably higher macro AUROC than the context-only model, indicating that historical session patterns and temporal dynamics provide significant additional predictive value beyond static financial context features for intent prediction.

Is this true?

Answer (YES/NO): NO